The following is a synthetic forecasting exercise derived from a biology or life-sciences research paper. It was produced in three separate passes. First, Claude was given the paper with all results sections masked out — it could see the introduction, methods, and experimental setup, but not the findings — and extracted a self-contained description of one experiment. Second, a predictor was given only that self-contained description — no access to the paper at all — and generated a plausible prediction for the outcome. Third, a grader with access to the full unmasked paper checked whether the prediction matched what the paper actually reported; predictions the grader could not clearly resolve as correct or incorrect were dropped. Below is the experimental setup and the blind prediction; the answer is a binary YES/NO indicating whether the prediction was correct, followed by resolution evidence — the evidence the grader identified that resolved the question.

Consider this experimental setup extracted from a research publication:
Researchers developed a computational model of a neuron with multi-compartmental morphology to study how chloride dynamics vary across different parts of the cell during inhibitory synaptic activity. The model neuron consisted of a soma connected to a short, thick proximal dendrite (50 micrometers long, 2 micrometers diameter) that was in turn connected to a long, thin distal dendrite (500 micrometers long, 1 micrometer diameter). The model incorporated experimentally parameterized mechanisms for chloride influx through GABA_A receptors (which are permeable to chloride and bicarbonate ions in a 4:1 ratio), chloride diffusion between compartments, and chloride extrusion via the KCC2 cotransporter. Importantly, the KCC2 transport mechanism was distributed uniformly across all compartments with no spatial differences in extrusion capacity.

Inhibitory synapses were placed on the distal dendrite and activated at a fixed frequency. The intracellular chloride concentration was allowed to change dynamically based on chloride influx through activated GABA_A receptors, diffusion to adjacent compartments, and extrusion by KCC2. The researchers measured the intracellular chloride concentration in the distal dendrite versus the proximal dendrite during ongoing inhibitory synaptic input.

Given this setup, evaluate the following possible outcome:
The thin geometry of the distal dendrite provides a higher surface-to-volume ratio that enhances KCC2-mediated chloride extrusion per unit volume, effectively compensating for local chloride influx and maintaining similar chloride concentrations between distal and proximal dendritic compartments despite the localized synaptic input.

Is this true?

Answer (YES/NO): NO